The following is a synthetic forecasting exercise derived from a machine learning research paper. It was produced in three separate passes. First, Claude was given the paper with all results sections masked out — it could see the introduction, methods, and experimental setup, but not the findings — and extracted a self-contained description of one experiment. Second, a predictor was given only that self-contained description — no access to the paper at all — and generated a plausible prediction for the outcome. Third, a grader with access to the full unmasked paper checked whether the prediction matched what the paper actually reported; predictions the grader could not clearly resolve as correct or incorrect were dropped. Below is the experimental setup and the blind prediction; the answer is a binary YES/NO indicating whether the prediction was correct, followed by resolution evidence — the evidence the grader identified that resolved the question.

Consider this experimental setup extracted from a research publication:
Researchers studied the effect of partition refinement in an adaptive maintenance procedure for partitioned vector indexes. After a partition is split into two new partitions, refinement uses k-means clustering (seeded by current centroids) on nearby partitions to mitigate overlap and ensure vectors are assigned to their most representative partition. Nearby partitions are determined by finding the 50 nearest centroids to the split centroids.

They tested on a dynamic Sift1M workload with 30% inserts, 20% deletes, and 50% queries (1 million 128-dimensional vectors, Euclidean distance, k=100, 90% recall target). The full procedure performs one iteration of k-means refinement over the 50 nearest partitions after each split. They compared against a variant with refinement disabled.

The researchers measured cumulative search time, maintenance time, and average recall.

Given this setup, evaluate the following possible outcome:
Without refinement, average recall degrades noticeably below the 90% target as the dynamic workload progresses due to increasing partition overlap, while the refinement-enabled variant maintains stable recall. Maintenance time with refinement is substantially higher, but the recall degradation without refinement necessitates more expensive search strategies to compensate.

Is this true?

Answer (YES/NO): NO